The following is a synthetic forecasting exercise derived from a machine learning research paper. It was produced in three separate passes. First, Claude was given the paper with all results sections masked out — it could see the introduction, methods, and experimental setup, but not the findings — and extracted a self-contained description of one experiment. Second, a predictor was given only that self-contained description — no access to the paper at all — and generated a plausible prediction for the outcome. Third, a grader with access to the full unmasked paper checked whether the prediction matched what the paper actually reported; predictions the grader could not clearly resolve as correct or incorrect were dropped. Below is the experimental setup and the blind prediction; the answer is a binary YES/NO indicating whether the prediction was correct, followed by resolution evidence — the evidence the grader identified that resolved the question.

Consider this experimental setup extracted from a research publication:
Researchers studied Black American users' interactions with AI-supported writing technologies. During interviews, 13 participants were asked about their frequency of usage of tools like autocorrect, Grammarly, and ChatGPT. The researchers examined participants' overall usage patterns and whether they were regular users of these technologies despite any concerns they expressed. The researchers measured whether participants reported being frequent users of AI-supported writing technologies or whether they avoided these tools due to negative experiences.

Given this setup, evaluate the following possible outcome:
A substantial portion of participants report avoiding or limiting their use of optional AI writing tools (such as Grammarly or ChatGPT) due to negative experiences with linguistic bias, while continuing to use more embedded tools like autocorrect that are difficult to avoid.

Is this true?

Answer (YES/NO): NO